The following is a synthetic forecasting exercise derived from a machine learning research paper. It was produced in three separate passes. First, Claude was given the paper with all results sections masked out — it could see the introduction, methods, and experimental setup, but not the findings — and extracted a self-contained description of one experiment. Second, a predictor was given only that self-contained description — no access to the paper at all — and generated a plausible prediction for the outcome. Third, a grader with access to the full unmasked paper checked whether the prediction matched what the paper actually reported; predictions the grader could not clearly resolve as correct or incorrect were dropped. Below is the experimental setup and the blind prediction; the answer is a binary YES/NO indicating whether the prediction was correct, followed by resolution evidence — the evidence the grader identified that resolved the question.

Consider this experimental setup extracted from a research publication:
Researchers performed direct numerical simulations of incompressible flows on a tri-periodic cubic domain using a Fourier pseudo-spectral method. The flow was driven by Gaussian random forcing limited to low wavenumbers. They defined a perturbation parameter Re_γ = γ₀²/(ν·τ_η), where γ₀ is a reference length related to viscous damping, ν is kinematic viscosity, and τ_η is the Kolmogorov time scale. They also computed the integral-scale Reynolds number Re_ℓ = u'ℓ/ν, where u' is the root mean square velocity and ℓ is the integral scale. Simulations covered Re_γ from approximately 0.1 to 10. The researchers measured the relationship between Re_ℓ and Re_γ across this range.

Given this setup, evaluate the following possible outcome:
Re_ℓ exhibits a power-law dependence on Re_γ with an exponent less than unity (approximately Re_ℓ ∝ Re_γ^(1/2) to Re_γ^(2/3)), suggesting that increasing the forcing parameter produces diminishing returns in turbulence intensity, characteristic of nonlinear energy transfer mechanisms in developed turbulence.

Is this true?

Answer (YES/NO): NO